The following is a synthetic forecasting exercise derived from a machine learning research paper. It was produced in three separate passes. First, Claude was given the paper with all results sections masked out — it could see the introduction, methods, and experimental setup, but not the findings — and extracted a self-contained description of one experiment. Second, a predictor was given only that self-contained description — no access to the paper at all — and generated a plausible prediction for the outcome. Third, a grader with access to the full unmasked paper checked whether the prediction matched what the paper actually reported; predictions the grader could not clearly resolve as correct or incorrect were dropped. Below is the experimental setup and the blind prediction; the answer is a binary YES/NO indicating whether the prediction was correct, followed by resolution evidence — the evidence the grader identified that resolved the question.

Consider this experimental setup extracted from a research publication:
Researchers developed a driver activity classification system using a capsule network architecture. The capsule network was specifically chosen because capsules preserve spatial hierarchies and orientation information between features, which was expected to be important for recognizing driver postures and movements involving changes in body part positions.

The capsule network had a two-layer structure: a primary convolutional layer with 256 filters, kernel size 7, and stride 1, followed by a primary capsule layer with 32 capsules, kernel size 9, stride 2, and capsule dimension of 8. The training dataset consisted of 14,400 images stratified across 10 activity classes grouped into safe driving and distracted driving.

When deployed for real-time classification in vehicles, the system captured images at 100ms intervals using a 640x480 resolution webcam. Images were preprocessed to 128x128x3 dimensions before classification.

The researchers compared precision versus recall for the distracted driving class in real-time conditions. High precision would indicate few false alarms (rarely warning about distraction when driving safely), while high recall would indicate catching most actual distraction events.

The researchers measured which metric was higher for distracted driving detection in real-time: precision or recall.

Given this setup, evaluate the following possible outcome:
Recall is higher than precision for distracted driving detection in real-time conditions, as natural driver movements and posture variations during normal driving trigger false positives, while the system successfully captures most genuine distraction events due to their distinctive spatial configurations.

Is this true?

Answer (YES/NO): NO